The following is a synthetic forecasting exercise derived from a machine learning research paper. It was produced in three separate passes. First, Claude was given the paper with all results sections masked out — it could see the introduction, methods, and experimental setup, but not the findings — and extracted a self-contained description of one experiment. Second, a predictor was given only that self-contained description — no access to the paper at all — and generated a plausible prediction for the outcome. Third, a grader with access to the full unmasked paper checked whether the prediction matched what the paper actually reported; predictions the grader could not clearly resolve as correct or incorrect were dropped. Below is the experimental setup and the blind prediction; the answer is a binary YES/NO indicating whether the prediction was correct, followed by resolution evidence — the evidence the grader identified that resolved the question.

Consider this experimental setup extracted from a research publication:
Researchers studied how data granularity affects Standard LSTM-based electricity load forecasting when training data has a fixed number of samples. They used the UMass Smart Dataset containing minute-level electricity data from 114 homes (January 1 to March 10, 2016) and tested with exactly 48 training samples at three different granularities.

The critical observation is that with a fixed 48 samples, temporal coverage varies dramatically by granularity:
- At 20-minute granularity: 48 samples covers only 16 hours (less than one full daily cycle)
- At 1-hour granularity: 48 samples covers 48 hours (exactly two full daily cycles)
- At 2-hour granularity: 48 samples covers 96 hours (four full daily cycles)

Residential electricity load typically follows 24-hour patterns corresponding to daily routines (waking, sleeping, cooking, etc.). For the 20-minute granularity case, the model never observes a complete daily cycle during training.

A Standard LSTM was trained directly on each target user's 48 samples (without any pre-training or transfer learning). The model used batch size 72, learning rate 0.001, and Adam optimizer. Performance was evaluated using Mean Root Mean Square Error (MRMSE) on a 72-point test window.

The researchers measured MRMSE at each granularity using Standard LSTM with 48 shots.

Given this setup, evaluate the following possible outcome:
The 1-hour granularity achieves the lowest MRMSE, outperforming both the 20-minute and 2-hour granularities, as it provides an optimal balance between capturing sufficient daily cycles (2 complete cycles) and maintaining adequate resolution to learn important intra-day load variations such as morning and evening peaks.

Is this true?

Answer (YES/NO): YES